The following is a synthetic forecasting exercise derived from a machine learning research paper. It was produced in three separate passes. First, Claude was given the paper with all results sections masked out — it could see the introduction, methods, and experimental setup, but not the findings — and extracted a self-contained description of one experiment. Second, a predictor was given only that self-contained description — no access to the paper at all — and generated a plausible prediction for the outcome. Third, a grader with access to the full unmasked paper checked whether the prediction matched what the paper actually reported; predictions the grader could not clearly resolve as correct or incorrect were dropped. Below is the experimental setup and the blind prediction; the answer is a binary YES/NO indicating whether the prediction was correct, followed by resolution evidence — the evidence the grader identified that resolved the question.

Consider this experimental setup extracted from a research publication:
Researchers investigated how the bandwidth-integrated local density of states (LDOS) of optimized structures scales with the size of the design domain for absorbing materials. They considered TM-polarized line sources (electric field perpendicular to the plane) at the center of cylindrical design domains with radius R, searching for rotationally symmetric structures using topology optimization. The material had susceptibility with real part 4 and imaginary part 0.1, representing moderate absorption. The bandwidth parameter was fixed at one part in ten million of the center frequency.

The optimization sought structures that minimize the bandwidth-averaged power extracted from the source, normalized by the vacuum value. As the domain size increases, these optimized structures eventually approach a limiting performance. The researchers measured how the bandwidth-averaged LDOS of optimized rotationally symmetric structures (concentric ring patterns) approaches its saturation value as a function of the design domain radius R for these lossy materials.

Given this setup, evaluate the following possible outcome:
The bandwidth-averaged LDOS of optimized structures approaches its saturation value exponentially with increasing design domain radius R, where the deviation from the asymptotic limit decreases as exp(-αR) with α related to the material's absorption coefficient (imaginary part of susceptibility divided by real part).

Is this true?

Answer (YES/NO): NO